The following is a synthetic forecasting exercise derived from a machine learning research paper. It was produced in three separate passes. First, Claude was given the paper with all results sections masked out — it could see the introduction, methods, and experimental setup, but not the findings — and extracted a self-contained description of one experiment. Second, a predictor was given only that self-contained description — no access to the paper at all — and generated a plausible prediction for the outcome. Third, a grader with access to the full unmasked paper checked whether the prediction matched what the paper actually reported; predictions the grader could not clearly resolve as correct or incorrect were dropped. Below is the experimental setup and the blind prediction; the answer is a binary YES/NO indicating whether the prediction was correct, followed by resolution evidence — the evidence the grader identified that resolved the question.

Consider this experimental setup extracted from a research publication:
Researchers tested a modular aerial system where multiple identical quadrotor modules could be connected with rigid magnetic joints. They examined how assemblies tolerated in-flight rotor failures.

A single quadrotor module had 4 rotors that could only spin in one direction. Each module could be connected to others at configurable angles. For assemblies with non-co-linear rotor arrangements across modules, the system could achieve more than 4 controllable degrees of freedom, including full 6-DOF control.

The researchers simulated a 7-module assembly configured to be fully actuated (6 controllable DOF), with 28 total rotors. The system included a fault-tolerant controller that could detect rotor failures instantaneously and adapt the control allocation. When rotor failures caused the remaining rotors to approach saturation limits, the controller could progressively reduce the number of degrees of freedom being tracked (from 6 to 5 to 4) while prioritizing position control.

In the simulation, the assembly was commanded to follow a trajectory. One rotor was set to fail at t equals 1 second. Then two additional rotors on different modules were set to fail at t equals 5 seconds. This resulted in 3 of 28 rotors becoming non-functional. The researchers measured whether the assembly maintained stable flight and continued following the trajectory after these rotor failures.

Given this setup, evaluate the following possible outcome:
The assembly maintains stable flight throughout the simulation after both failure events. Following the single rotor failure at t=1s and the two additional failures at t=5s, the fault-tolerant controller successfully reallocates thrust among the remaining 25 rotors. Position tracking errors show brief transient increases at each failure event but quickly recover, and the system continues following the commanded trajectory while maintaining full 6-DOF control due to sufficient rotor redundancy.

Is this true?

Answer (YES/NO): NO